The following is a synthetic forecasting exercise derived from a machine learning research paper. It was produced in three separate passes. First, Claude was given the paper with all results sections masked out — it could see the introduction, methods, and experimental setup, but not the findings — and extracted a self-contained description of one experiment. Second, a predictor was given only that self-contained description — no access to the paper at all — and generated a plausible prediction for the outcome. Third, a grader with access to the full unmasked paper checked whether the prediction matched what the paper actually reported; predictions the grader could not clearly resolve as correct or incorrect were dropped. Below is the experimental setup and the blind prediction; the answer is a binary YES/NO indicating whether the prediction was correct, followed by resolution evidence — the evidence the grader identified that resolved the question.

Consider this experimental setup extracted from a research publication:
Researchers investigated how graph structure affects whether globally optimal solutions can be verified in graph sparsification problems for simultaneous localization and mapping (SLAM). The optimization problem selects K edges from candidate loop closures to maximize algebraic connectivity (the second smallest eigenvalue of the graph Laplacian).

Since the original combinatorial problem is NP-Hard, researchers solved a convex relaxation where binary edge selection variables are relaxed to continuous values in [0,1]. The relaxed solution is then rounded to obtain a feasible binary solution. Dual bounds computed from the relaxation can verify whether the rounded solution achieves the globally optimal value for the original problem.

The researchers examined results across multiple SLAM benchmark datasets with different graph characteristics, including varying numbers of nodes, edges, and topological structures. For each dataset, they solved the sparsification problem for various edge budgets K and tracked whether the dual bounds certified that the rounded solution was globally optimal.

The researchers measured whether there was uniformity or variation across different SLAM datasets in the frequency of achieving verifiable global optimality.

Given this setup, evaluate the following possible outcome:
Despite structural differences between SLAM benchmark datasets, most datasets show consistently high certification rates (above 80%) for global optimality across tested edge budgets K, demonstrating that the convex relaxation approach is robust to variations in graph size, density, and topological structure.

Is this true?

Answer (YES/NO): NO